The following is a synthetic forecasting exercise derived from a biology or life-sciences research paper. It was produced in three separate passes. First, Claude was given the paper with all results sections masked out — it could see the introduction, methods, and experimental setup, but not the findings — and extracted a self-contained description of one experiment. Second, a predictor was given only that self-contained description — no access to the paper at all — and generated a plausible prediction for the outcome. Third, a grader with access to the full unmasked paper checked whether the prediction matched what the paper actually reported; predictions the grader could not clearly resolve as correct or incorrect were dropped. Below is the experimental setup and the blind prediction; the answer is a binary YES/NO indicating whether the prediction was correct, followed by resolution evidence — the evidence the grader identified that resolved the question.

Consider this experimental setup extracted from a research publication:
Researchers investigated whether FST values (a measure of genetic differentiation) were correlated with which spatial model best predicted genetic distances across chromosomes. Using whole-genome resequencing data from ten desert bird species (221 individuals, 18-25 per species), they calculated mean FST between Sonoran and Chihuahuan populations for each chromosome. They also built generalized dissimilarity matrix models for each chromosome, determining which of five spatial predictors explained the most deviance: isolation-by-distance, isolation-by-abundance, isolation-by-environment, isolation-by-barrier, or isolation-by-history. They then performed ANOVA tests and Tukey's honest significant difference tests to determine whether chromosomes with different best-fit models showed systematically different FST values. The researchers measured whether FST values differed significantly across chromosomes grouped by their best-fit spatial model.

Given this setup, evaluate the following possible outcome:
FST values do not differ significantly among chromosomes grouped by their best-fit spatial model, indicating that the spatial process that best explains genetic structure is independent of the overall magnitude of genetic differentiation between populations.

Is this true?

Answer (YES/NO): NO